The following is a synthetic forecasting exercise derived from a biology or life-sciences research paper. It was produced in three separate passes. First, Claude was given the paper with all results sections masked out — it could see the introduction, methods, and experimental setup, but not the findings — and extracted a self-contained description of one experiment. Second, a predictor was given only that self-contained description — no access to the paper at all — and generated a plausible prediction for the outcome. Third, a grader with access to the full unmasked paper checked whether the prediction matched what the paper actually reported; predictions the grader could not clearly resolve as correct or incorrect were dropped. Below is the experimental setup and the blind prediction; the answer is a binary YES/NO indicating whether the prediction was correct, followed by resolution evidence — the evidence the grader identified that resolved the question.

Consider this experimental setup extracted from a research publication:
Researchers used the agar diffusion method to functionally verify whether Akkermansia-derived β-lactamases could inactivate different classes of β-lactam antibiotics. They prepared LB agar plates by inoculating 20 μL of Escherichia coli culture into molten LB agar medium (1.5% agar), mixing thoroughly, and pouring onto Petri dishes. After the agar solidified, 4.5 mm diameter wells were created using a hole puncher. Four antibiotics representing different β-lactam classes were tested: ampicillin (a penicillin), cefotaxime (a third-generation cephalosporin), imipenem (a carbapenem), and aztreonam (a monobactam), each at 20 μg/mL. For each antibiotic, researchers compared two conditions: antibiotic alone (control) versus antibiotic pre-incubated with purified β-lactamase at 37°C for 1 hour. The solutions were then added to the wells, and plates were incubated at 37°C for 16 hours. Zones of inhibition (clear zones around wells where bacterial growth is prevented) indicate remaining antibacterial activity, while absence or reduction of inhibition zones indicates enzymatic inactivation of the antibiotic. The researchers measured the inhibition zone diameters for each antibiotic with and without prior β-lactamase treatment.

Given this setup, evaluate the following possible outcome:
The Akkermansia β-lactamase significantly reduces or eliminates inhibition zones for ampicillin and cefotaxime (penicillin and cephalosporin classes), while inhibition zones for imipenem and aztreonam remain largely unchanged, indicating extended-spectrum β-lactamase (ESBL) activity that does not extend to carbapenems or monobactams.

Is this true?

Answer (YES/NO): NO